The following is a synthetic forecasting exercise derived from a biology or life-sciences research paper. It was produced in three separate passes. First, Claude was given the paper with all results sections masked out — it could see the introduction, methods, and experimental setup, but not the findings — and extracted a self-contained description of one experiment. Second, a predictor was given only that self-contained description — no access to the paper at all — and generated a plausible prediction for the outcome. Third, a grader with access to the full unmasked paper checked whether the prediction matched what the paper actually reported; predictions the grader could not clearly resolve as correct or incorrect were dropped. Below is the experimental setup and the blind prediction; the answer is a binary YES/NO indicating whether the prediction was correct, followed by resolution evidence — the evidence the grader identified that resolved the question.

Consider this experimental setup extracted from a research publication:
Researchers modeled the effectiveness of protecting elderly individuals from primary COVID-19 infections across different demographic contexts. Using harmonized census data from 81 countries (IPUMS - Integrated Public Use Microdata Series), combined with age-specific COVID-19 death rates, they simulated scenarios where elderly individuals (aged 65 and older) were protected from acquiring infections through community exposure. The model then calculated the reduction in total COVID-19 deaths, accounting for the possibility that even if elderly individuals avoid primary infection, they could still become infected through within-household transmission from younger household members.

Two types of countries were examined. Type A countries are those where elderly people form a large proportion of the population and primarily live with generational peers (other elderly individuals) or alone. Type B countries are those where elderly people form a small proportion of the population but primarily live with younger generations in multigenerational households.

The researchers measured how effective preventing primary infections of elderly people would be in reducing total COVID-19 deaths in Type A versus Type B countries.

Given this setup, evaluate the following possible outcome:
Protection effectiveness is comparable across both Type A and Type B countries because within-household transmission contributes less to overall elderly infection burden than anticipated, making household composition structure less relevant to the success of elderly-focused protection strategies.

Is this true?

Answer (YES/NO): NO